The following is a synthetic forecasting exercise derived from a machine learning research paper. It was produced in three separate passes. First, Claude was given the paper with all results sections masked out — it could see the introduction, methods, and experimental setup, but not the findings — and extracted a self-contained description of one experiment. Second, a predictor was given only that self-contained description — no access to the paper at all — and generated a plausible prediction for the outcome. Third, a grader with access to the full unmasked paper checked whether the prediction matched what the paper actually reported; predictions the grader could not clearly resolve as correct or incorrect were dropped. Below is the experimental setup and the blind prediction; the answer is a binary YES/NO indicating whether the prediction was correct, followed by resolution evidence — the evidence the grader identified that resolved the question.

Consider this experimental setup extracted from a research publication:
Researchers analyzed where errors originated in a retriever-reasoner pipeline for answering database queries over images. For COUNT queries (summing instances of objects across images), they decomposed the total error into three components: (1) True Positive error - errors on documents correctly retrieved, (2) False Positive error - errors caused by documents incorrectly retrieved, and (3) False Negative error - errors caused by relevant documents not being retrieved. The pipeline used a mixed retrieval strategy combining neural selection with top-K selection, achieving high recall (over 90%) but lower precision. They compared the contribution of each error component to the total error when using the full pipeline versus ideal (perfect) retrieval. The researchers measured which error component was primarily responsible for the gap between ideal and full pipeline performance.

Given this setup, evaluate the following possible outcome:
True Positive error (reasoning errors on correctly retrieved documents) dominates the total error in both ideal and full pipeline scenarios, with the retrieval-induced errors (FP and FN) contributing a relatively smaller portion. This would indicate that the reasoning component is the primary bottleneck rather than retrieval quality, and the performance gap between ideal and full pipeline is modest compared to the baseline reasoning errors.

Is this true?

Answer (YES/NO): NO